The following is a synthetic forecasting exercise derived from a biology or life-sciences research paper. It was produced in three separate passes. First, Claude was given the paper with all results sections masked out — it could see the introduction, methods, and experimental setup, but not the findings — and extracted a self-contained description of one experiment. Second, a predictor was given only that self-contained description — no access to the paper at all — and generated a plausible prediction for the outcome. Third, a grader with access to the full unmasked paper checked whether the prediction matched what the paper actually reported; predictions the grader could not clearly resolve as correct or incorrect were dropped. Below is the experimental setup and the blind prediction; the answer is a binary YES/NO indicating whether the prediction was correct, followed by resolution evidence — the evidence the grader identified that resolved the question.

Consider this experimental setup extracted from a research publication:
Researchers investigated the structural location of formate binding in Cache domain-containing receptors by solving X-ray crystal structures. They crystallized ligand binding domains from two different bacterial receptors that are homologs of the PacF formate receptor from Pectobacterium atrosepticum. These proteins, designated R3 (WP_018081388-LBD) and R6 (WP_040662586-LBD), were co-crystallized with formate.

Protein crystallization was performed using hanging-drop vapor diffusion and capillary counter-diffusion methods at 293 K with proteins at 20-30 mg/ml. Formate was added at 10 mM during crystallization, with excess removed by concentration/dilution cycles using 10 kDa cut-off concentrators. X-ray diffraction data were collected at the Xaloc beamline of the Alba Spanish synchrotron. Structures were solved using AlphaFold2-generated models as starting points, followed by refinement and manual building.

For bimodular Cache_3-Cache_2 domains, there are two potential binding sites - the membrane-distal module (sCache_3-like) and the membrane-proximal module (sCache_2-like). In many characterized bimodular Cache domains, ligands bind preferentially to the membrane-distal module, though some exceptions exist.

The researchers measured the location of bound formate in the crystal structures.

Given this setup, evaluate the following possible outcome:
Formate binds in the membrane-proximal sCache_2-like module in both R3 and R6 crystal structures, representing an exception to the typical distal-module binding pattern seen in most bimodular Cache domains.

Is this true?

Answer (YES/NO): NO